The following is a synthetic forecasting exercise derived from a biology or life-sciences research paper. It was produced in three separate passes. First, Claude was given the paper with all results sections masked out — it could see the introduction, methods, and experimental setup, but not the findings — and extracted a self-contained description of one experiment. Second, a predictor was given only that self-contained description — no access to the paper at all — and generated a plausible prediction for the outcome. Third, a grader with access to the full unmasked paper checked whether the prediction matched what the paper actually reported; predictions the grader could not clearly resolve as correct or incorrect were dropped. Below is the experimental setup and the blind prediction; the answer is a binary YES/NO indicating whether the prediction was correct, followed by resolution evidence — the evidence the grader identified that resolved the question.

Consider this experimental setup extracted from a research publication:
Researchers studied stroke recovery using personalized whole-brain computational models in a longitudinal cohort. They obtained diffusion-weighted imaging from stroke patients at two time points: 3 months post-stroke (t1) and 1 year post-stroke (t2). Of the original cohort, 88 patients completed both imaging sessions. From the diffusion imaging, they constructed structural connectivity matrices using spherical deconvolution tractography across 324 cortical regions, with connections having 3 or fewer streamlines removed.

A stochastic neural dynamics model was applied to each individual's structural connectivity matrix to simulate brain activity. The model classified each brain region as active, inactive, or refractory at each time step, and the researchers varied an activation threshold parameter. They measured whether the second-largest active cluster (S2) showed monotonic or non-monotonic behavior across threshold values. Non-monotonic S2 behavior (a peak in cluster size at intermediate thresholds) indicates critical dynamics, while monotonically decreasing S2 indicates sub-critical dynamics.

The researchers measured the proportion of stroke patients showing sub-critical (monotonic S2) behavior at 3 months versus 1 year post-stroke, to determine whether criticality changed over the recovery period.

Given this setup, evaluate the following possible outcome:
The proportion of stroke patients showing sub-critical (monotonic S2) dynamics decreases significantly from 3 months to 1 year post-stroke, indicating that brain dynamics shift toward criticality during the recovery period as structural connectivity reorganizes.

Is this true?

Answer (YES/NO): YES